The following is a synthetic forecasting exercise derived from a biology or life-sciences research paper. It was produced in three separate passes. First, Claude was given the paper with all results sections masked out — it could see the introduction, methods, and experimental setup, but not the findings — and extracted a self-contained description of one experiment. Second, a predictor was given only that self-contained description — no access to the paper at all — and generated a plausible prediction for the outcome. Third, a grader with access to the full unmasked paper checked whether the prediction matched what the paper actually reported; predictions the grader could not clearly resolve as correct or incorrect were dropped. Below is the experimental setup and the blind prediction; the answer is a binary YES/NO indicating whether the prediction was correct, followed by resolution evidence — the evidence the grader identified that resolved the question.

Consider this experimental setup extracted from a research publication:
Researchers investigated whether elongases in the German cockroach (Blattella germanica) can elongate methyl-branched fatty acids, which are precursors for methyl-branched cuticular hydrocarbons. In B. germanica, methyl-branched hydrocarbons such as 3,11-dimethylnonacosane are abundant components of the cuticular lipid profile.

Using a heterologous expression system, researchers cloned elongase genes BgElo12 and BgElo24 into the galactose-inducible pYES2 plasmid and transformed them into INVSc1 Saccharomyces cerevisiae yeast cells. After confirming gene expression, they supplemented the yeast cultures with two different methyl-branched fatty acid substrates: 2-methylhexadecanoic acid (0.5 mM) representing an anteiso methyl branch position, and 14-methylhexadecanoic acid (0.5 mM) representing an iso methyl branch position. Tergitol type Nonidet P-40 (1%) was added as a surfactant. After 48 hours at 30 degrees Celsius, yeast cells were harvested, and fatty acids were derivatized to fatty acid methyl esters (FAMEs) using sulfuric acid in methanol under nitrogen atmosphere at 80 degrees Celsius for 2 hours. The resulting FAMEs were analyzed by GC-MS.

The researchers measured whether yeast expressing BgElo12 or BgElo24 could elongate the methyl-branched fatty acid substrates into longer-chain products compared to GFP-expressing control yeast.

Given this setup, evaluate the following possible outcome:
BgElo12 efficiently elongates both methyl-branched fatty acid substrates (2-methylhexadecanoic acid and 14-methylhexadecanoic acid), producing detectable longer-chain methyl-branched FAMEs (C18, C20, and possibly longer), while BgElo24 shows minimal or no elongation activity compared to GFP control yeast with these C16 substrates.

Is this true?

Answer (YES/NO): NO